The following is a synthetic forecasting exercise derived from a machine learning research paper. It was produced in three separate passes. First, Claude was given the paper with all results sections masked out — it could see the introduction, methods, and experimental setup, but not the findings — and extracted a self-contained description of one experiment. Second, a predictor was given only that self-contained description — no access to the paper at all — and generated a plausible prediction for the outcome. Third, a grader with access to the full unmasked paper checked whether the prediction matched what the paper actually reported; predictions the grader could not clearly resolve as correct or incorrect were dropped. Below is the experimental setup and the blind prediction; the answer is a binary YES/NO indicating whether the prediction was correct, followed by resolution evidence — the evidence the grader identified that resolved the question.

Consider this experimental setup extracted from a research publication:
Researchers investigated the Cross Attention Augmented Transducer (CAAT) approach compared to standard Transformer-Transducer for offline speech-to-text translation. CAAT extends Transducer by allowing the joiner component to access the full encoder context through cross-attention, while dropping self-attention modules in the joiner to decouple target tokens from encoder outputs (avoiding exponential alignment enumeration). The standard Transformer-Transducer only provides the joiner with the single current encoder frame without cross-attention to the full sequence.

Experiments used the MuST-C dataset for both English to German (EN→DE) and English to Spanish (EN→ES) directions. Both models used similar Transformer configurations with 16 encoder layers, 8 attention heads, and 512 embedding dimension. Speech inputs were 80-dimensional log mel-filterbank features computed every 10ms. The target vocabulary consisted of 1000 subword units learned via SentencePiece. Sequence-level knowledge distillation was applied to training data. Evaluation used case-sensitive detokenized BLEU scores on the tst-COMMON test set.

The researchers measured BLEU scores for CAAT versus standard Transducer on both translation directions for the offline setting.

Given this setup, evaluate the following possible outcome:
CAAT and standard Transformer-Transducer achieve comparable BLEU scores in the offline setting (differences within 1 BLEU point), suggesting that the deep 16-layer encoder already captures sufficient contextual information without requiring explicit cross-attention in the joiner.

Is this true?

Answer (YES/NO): NO